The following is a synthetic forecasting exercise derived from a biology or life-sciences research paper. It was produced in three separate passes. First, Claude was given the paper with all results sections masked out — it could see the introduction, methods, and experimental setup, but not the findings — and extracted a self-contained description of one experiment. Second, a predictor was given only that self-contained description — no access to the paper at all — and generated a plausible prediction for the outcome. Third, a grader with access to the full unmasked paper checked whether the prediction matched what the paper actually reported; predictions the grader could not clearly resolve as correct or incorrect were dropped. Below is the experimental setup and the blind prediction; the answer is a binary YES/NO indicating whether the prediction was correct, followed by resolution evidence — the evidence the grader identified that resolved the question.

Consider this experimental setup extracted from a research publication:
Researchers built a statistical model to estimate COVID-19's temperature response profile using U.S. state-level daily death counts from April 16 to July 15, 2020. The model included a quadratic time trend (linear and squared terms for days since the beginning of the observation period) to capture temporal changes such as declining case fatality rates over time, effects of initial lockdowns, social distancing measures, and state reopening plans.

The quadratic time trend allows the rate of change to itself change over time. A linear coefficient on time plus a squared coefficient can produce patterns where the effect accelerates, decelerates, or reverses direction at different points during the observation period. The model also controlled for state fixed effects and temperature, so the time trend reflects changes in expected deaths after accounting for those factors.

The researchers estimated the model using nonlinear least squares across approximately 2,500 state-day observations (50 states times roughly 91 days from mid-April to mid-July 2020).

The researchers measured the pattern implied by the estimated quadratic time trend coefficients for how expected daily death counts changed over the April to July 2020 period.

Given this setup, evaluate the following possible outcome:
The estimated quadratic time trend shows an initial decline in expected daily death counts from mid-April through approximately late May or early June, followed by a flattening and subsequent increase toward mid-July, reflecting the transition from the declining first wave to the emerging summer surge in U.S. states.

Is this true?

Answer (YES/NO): YES